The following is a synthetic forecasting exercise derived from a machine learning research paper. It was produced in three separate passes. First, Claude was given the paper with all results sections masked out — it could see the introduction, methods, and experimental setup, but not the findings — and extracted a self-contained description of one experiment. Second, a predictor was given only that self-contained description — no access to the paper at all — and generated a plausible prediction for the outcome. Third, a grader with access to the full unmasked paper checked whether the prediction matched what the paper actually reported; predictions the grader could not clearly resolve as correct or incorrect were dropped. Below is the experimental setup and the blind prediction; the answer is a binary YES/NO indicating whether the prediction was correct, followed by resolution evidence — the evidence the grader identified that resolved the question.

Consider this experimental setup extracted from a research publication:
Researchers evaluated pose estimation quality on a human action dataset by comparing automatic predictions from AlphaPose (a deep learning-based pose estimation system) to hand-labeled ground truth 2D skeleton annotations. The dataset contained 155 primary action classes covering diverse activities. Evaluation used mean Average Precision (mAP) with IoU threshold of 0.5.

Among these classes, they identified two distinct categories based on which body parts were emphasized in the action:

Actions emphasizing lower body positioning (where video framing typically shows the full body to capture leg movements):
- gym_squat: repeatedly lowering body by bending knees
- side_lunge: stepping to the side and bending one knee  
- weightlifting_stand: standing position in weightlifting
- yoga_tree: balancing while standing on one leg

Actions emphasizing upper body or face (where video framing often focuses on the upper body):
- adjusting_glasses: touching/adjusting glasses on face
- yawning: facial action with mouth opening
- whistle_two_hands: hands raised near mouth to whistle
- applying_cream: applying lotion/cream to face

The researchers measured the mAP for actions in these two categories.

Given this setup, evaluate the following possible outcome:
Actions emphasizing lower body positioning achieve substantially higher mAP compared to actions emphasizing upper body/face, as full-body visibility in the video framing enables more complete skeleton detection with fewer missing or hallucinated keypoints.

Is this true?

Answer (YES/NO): YES